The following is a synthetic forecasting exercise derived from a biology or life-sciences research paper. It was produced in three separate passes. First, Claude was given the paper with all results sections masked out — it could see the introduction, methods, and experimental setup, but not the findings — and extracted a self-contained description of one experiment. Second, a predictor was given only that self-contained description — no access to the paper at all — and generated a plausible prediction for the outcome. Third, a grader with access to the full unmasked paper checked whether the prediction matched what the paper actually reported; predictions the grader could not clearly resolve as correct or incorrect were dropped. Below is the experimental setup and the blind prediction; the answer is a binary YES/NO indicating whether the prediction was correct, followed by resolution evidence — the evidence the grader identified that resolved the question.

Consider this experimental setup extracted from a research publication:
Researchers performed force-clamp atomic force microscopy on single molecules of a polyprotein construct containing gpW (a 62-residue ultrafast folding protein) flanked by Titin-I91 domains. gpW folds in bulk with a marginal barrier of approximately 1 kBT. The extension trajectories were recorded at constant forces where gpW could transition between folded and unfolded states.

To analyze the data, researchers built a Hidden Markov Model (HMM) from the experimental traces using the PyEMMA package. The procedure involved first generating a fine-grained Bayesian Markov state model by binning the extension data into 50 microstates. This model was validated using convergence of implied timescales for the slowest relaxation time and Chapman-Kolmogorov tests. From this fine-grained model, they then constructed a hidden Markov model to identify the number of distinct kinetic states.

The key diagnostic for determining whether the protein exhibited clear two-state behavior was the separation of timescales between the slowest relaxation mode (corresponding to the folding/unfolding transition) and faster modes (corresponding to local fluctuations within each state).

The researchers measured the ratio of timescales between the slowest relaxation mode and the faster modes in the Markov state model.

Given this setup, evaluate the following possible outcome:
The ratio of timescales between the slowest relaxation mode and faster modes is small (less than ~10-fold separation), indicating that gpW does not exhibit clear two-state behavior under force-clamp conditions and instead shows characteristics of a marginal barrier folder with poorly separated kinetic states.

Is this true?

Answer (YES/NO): NO